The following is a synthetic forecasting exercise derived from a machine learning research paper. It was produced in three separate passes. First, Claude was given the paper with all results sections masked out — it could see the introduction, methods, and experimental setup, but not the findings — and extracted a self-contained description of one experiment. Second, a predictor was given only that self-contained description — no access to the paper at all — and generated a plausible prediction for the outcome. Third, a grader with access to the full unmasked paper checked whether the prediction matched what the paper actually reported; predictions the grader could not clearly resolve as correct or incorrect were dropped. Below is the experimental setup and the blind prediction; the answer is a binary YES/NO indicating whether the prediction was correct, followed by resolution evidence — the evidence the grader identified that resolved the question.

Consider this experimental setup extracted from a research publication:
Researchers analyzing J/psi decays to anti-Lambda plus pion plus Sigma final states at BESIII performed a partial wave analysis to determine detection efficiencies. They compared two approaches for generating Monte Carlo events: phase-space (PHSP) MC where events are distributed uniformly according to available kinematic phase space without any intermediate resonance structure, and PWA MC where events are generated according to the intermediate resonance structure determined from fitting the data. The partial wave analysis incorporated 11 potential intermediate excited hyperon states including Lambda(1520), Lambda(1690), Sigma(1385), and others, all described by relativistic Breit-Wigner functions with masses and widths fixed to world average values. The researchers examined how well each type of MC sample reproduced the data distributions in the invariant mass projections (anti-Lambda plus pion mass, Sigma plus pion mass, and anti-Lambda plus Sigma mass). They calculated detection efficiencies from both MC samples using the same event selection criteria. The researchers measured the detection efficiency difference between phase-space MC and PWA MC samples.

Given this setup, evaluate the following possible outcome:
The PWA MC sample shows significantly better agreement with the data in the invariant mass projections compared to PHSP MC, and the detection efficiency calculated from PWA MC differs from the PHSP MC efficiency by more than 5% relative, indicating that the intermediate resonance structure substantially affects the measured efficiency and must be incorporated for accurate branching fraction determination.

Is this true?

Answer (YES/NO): NO